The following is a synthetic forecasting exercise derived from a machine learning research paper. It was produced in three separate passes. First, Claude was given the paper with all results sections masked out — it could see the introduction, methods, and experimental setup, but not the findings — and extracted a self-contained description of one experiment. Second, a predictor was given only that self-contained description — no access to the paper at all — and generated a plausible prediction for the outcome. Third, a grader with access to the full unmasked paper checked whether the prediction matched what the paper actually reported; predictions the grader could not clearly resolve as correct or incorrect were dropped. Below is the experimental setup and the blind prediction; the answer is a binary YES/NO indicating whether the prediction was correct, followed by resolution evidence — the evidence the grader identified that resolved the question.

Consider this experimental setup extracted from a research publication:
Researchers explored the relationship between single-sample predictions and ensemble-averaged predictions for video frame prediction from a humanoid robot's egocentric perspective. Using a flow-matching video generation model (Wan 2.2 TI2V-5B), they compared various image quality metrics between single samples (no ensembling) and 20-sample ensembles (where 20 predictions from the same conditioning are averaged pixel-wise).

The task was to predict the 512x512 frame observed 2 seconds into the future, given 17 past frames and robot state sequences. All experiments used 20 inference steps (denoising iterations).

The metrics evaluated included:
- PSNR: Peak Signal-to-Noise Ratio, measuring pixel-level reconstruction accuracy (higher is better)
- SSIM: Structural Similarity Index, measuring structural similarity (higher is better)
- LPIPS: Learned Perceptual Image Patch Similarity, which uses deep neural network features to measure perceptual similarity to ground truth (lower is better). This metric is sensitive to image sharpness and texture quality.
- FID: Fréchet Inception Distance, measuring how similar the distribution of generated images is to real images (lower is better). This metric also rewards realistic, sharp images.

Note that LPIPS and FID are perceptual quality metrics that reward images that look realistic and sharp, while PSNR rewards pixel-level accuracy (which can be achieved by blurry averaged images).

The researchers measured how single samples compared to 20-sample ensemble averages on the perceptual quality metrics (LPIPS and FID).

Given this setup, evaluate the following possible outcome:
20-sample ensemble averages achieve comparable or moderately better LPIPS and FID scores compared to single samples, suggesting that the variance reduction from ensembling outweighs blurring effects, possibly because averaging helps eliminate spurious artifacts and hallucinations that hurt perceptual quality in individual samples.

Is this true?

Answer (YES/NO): NO